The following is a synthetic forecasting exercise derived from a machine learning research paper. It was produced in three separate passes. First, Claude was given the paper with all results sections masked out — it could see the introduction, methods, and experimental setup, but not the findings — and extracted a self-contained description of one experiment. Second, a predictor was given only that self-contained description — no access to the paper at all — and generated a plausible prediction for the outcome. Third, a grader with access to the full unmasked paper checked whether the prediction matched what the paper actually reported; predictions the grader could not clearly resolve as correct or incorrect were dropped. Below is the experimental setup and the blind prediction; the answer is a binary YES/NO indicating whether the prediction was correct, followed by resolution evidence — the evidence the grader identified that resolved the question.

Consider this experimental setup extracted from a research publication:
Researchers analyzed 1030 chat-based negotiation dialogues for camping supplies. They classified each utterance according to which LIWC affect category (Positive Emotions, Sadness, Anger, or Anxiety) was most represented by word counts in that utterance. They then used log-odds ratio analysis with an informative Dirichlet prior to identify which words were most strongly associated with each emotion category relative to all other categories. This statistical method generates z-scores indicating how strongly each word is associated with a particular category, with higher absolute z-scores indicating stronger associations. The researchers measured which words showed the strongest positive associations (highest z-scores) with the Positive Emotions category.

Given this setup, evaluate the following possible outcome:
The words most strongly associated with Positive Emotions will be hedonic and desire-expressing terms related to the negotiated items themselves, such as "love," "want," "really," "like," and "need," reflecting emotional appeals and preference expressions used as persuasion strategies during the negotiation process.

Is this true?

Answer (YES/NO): NO